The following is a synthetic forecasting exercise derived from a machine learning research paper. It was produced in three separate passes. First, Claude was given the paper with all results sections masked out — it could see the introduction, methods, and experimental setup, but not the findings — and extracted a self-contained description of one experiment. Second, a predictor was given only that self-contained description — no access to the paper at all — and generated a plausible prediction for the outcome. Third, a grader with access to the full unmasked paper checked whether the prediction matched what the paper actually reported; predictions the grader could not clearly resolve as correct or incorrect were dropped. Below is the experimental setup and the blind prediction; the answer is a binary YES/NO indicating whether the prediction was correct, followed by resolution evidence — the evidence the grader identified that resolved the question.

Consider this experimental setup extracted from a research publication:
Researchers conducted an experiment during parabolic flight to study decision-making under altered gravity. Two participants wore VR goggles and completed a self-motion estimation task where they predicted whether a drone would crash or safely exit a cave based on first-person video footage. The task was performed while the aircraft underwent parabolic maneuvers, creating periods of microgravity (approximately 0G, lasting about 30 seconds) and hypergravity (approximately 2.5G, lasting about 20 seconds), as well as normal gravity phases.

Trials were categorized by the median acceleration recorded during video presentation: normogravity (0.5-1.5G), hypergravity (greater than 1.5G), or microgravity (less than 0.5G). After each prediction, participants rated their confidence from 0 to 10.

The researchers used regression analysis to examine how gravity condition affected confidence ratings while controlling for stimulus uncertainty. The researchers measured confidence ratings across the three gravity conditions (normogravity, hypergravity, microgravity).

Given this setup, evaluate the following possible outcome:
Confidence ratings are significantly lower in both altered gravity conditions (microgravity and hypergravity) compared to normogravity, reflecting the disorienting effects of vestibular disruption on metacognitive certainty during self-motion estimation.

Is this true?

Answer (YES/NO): NO